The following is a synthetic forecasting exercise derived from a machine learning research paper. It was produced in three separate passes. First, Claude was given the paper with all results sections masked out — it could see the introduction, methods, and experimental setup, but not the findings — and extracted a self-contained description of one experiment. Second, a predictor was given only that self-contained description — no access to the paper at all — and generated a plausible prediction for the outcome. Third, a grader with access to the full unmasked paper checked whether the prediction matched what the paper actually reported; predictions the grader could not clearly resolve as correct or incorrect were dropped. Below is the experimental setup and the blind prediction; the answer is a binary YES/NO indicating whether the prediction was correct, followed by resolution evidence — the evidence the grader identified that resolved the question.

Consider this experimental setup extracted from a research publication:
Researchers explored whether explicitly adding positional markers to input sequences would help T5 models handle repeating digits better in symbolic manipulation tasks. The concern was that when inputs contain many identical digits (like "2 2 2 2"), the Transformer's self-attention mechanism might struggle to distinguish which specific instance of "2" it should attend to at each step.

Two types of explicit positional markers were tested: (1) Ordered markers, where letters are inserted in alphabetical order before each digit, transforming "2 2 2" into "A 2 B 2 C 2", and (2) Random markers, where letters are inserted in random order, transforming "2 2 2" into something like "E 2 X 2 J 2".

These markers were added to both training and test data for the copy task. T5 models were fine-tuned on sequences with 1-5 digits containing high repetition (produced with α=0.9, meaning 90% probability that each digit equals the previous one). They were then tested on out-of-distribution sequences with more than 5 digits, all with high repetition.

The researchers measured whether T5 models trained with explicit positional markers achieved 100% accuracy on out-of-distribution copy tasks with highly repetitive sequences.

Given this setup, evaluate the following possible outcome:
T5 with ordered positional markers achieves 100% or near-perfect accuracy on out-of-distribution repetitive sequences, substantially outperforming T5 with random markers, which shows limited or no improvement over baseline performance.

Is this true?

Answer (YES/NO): NO